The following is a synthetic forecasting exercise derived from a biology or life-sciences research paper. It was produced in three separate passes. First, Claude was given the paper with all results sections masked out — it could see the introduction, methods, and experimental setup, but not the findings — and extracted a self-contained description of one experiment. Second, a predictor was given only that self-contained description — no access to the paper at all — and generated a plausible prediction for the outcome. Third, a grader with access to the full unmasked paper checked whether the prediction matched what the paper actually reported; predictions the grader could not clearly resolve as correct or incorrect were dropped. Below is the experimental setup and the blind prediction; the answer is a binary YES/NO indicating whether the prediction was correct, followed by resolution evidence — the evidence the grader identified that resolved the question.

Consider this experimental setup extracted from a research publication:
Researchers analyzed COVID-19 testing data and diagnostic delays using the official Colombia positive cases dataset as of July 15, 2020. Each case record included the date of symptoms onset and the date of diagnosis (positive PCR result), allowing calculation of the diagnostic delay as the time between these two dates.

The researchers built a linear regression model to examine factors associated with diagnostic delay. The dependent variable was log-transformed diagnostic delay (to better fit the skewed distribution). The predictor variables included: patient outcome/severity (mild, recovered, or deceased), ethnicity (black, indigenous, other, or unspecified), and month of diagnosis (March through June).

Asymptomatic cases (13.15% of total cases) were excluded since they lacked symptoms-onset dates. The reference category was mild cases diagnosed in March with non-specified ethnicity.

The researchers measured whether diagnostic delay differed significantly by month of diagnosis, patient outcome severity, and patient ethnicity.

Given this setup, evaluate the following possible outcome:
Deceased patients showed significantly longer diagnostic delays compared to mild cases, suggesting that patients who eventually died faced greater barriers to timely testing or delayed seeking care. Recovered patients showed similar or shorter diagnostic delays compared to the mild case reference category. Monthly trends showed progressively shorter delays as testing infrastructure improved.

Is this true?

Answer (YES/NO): NO